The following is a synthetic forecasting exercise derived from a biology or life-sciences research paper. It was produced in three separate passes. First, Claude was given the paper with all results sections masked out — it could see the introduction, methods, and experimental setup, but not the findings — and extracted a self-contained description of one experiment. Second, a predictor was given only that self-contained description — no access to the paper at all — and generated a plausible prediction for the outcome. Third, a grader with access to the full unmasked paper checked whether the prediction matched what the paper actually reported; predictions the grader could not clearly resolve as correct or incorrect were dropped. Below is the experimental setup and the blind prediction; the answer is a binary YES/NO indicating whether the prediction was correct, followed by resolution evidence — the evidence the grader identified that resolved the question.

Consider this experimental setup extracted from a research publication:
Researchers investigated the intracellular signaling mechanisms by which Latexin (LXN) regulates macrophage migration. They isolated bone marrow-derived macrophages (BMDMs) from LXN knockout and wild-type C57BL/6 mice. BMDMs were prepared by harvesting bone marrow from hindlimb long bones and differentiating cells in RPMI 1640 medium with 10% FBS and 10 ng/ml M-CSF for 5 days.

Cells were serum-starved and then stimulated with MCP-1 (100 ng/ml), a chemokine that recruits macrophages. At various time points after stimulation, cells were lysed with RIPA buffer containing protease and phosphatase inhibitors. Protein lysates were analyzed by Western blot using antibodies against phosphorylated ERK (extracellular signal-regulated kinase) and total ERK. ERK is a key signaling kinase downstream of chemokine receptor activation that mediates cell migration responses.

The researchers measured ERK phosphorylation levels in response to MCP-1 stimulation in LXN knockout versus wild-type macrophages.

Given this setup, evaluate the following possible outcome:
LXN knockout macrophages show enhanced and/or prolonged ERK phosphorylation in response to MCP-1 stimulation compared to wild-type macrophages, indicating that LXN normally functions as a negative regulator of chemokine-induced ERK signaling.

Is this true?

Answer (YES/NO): NO